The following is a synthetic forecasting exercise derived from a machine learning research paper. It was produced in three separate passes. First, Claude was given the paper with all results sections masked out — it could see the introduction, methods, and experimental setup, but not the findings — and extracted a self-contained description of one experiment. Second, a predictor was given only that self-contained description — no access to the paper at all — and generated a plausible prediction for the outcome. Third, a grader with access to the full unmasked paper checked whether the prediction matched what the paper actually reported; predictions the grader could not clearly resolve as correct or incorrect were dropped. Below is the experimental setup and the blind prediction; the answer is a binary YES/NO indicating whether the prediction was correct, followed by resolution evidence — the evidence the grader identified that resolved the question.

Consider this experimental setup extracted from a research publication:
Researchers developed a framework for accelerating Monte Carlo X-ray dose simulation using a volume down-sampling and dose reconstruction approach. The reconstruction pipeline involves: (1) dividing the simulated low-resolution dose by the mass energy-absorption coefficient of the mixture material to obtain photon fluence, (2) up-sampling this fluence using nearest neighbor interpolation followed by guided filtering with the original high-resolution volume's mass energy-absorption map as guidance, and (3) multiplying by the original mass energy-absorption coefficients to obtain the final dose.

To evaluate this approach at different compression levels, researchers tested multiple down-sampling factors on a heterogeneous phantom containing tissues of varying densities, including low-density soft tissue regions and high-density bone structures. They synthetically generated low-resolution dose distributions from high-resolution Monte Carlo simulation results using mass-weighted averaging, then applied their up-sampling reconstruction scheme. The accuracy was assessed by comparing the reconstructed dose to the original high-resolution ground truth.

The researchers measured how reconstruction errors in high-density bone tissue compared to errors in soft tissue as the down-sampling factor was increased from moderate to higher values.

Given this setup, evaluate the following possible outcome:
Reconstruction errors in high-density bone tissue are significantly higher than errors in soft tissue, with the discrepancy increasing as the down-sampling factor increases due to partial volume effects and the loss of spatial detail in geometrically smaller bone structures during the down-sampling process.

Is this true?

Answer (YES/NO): YES